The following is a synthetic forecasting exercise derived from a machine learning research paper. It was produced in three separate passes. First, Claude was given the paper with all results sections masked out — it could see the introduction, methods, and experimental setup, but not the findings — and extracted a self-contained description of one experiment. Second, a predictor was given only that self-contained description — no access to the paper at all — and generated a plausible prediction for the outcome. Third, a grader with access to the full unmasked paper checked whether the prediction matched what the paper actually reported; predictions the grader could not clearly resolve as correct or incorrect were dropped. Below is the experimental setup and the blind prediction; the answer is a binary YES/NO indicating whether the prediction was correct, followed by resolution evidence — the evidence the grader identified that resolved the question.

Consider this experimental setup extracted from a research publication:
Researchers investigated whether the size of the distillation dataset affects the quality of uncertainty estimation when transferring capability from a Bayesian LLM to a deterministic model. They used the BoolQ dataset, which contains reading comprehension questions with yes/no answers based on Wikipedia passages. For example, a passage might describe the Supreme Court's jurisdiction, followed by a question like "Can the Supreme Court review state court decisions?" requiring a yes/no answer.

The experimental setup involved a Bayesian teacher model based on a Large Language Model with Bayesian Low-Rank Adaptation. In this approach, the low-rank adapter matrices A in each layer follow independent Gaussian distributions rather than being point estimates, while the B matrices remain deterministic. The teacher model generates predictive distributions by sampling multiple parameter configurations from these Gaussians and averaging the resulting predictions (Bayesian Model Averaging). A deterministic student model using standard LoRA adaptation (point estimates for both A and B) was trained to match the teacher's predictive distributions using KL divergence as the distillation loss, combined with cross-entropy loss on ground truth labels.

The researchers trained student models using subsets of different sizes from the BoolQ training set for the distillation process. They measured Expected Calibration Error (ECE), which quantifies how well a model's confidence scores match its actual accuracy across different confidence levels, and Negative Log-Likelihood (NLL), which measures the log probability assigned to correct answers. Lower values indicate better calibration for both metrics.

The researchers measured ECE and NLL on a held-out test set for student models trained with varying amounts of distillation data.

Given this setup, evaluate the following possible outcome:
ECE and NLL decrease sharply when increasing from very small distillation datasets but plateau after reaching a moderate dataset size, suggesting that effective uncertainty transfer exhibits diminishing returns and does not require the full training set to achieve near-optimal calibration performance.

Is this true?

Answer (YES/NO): NO